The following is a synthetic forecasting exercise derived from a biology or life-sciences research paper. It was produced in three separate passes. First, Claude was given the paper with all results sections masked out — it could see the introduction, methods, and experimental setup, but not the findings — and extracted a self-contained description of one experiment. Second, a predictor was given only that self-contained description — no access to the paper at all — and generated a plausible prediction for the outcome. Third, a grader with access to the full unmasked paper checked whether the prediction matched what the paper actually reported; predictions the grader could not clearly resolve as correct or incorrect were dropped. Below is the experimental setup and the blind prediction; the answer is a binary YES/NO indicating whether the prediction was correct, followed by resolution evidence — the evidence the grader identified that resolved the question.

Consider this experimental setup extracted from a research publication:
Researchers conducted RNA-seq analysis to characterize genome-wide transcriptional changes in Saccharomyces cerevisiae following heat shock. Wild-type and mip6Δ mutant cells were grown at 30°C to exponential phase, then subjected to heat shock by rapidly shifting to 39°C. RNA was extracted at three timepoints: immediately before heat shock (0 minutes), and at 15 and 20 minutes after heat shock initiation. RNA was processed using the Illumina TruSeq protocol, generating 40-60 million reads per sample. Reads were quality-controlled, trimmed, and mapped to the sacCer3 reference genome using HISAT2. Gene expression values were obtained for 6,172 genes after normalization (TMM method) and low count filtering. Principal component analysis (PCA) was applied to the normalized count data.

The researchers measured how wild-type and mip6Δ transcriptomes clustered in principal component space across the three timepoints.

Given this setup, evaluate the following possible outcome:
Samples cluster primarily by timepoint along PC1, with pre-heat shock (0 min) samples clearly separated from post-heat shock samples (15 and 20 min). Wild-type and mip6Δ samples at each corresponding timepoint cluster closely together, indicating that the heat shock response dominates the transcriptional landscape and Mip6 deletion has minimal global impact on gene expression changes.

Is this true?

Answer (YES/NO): YES